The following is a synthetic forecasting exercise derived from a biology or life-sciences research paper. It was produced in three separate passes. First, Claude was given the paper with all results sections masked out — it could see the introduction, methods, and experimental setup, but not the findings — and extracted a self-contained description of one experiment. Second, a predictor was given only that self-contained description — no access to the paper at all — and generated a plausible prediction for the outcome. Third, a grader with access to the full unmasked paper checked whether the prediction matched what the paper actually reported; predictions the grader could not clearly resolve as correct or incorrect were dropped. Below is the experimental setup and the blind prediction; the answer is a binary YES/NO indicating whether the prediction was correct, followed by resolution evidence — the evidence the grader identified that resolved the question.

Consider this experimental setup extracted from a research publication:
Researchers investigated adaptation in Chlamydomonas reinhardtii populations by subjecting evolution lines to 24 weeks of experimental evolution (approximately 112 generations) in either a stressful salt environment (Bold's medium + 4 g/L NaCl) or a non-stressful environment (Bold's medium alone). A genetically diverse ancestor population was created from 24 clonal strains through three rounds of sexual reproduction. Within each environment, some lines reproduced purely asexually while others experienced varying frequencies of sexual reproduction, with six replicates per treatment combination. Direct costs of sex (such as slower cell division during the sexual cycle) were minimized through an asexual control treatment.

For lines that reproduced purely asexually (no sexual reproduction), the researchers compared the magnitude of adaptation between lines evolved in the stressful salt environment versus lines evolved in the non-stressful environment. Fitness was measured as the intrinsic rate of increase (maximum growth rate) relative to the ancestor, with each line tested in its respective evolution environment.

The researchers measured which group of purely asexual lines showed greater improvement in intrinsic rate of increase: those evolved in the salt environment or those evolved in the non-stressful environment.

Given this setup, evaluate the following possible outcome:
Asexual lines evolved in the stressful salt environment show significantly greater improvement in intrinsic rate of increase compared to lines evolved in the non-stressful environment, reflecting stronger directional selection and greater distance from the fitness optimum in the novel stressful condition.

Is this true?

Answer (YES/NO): YES